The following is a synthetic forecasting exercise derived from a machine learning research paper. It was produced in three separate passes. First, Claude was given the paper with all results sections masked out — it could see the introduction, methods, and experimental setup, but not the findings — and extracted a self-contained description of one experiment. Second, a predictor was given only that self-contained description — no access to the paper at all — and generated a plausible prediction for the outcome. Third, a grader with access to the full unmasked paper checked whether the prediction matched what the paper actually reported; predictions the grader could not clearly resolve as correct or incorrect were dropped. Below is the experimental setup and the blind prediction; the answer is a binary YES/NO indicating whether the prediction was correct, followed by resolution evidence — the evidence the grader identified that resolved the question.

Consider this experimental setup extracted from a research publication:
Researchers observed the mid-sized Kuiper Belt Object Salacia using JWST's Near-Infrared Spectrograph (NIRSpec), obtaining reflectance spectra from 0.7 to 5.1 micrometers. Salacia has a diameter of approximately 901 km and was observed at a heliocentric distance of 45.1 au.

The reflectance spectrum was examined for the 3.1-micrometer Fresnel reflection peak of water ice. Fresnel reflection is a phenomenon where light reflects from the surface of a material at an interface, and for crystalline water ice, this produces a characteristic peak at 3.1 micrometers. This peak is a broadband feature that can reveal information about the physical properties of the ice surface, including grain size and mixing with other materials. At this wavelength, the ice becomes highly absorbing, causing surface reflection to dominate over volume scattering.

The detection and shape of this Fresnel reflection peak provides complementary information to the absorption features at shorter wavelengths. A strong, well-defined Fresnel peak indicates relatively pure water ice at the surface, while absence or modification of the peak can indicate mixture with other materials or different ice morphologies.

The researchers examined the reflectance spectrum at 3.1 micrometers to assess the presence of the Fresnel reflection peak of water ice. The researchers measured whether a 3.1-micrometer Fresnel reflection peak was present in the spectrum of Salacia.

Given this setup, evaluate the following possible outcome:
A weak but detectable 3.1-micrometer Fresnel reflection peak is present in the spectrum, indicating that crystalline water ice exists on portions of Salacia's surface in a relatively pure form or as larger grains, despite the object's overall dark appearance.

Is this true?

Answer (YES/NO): NO